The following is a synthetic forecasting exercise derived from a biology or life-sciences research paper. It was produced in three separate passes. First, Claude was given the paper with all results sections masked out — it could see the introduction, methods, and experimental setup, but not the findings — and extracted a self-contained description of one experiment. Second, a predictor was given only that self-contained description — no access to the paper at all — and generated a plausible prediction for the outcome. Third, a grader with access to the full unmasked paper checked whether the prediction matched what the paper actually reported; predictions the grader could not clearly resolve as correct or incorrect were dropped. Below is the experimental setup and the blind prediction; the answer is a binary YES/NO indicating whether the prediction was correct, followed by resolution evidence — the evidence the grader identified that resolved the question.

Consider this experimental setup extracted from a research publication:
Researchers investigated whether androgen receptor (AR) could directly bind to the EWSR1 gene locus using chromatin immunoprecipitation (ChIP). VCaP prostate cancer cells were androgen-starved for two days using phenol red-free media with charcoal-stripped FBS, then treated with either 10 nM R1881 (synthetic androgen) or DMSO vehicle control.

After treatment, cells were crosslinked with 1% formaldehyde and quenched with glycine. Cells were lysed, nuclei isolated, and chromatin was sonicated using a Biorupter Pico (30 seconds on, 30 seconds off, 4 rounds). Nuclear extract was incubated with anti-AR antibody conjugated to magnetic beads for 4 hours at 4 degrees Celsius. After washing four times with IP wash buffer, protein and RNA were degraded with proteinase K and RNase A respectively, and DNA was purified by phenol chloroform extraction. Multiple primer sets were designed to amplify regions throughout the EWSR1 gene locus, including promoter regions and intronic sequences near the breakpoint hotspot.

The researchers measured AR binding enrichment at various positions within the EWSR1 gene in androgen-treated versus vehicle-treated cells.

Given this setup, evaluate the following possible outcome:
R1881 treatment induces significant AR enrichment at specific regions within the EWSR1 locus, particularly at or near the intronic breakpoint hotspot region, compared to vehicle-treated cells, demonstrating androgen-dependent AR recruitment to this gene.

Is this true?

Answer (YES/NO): YES